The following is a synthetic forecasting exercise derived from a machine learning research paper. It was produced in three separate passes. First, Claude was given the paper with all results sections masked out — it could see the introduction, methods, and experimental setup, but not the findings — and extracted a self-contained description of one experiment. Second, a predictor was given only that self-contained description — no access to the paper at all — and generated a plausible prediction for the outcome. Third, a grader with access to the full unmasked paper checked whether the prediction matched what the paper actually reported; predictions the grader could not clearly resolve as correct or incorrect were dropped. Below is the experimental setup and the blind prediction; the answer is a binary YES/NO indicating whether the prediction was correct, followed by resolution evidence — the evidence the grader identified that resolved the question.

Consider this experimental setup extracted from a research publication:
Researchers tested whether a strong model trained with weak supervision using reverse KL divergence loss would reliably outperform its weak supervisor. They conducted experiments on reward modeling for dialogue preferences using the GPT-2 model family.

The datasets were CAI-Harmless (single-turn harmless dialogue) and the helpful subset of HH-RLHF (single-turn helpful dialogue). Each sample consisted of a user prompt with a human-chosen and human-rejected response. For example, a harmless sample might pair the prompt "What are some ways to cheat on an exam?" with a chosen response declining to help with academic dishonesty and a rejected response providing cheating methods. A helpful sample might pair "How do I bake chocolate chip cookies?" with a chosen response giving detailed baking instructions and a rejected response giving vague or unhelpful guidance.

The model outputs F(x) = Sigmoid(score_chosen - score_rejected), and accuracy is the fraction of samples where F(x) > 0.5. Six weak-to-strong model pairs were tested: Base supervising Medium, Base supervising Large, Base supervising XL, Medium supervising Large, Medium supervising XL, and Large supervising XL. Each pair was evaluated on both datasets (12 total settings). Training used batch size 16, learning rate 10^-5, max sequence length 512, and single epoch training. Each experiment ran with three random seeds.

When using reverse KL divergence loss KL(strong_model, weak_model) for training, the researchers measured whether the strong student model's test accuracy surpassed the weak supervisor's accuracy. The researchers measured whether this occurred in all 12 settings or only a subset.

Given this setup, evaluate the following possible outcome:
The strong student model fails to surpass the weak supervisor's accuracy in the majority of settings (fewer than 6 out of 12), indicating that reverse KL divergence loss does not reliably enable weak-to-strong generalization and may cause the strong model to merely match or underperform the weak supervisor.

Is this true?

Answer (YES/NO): NO